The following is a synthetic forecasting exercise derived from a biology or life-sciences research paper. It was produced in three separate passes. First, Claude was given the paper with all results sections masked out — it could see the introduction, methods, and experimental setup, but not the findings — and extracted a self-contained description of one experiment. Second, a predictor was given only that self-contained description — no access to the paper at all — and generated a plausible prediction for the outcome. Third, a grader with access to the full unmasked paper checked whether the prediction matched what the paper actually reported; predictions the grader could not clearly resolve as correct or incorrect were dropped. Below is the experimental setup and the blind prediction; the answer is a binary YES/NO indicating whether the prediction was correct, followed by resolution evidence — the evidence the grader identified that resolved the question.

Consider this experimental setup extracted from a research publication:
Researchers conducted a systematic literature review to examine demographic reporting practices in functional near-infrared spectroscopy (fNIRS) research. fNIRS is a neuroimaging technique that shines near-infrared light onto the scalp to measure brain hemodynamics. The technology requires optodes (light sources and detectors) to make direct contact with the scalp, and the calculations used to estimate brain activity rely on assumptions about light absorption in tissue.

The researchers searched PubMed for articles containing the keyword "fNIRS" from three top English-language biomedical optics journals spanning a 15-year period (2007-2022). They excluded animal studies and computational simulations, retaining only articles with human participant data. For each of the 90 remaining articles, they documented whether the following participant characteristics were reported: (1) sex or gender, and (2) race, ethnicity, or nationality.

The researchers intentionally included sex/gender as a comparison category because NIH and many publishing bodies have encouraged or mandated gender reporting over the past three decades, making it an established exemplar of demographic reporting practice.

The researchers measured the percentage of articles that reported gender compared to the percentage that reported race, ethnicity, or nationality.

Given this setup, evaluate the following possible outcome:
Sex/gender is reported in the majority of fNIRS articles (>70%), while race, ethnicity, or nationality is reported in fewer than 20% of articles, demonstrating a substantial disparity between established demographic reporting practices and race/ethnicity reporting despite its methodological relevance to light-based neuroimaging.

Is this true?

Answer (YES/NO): YES